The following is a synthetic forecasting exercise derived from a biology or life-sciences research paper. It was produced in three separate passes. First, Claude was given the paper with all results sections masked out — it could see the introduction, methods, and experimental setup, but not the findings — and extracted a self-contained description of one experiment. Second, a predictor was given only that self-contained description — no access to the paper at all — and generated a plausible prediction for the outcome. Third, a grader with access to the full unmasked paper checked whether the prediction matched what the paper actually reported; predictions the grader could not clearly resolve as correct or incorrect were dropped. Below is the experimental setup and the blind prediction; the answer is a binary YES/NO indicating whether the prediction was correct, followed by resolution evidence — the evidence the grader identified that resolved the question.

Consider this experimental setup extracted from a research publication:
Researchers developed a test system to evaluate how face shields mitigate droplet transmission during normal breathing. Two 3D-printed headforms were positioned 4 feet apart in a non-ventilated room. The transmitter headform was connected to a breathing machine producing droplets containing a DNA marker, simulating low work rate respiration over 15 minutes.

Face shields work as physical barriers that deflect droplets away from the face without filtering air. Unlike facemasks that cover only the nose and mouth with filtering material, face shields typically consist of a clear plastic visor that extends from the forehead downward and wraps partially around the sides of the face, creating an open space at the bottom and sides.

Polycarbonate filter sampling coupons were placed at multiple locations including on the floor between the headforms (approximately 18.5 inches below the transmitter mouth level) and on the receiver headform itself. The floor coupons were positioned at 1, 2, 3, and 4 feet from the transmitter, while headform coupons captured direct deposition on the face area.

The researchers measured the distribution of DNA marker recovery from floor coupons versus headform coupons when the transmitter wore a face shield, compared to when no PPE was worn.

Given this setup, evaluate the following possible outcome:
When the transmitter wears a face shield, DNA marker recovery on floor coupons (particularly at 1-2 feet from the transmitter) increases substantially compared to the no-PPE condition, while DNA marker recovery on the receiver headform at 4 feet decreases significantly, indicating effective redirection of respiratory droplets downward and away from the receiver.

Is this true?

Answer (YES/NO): NO